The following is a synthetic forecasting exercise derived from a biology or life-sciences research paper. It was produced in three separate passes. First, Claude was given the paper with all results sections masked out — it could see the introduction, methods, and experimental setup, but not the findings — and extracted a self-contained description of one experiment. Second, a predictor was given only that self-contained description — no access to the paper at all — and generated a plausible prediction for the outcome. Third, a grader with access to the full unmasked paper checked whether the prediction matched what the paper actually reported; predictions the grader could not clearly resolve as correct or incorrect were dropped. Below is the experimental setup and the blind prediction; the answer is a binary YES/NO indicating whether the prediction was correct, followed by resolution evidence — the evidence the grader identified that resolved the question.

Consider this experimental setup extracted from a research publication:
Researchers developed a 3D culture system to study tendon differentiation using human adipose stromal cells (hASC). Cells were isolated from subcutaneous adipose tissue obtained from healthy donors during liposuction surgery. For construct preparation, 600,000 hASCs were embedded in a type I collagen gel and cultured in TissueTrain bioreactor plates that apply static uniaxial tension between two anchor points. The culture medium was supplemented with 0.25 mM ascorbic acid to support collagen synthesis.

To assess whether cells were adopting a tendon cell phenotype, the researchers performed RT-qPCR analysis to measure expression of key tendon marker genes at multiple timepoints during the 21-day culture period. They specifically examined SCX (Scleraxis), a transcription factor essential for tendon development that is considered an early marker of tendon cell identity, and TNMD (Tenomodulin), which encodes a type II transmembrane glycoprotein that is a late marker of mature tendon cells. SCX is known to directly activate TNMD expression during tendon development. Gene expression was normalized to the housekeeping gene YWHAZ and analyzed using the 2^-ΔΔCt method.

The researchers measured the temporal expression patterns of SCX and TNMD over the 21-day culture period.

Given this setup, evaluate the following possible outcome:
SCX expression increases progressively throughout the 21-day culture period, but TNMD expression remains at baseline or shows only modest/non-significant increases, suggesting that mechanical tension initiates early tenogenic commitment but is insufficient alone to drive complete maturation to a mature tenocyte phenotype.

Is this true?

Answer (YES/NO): NO